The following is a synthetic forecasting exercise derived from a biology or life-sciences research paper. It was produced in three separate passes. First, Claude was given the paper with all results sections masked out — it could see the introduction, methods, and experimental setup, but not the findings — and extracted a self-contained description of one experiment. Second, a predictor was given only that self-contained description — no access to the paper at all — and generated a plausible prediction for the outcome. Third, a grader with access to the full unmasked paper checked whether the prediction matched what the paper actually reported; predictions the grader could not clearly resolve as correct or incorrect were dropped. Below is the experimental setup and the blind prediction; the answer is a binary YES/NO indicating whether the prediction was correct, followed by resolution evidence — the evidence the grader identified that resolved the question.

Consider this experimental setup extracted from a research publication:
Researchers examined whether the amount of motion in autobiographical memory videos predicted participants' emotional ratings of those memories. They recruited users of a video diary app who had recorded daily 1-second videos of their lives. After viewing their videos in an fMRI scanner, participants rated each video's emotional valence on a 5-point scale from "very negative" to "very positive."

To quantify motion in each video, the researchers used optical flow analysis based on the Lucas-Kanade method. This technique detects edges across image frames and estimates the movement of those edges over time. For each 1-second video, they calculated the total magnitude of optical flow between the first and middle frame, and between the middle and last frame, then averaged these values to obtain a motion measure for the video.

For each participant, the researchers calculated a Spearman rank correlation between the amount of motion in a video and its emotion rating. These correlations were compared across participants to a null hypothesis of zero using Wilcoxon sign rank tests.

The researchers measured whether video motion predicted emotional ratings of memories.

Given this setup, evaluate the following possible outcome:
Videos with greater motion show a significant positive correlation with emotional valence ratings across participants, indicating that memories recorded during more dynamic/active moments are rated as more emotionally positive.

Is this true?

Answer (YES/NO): YES